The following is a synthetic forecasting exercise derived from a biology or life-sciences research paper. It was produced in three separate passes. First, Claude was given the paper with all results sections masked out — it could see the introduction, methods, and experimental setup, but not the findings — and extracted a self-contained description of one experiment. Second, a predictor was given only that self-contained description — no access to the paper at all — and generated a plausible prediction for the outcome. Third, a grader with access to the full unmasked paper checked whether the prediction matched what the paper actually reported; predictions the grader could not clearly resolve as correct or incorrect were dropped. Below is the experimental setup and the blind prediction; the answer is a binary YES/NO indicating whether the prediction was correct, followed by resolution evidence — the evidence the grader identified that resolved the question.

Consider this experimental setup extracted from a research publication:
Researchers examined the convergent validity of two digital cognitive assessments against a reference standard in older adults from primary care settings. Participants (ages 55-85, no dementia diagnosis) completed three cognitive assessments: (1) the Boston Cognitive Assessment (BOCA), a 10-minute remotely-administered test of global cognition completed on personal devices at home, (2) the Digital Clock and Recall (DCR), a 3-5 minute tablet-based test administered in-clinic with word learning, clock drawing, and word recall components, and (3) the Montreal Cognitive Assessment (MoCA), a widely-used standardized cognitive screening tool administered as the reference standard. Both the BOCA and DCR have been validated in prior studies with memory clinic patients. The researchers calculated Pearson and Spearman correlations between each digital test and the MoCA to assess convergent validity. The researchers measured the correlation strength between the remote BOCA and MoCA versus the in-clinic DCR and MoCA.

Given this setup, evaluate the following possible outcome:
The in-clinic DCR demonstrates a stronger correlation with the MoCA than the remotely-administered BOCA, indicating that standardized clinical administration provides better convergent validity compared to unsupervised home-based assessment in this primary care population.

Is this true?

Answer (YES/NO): NO